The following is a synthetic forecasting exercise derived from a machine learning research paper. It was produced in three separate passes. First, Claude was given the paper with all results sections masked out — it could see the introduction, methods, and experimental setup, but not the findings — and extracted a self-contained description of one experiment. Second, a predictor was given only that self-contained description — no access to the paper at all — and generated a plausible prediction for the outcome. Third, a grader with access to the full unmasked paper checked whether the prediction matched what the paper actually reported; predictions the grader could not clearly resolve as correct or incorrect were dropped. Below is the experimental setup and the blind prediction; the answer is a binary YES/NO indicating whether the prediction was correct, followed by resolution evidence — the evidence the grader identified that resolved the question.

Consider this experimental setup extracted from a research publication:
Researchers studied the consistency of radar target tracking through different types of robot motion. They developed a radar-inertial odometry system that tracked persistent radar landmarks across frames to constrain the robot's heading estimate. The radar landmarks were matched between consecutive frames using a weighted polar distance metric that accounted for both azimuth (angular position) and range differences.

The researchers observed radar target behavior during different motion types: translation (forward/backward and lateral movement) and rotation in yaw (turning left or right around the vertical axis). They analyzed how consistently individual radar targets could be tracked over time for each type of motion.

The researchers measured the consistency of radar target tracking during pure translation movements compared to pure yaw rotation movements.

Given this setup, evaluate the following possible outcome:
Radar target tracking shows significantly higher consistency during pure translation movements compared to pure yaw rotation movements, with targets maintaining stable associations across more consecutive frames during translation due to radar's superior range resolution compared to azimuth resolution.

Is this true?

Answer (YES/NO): NO